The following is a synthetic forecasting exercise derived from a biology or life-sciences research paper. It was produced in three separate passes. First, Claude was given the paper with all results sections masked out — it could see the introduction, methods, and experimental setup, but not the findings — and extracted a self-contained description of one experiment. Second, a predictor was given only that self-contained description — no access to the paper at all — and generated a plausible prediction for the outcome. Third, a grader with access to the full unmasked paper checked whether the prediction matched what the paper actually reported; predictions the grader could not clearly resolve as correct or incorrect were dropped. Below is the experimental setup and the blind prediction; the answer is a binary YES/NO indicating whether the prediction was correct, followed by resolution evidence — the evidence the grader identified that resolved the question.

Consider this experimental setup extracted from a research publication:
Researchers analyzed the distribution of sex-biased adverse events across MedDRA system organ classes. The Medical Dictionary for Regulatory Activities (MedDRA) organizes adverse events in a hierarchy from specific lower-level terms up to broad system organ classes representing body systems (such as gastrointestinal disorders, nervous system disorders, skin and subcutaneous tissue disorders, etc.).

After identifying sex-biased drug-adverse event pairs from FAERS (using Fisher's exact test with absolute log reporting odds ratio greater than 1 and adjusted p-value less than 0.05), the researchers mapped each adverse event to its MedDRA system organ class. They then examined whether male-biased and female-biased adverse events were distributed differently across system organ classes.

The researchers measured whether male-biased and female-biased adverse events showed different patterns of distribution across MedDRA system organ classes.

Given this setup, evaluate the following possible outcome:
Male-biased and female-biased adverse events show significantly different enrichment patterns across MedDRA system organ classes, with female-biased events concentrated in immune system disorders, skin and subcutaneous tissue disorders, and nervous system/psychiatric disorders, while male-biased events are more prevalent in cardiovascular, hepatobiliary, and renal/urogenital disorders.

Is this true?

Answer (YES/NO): NO